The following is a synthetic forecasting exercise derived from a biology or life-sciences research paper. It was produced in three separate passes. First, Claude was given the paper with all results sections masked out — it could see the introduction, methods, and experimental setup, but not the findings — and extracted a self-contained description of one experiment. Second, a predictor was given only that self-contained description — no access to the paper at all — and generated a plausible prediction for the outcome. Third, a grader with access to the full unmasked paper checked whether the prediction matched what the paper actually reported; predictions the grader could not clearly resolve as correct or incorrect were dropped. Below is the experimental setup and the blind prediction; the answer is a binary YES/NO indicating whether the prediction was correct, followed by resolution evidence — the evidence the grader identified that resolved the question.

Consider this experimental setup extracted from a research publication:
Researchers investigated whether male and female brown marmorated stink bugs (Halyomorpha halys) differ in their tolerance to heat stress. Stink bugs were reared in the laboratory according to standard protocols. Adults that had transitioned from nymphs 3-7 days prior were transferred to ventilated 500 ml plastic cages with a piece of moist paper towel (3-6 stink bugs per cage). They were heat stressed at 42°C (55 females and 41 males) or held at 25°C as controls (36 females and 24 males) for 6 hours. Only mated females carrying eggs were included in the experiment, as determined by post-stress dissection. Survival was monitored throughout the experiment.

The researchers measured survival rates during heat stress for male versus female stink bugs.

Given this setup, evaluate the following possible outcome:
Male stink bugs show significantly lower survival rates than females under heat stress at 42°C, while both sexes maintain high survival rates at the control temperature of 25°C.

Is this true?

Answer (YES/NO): NO